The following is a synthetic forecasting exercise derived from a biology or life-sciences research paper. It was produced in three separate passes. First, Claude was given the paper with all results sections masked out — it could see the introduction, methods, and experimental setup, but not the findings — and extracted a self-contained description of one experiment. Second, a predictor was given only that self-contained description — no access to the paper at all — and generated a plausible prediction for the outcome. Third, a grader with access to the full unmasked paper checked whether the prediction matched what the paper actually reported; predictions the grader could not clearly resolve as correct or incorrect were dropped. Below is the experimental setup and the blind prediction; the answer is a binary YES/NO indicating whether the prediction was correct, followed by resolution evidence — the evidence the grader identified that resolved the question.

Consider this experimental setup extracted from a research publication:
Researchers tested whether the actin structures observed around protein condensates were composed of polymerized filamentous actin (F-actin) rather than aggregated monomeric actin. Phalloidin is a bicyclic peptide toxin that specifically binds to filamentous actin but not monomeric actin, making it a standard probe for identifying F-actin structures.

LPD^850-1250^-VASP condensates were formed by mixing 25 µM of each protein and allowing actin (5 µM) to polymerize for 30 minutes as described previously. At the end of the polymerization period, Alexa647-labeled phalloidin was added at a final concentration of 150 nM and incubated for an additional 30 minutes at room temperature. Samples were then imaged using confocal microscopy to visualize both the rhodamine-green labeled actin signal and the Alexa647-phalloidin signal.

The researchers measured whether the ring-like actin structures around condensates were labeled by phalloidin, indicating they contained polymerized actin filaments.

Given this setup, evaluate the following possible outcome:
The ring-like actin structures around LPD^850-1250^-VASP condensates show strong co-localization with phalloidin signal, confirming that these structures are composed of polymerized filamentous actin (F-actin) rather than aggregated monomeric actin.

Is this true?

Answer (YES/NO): YES